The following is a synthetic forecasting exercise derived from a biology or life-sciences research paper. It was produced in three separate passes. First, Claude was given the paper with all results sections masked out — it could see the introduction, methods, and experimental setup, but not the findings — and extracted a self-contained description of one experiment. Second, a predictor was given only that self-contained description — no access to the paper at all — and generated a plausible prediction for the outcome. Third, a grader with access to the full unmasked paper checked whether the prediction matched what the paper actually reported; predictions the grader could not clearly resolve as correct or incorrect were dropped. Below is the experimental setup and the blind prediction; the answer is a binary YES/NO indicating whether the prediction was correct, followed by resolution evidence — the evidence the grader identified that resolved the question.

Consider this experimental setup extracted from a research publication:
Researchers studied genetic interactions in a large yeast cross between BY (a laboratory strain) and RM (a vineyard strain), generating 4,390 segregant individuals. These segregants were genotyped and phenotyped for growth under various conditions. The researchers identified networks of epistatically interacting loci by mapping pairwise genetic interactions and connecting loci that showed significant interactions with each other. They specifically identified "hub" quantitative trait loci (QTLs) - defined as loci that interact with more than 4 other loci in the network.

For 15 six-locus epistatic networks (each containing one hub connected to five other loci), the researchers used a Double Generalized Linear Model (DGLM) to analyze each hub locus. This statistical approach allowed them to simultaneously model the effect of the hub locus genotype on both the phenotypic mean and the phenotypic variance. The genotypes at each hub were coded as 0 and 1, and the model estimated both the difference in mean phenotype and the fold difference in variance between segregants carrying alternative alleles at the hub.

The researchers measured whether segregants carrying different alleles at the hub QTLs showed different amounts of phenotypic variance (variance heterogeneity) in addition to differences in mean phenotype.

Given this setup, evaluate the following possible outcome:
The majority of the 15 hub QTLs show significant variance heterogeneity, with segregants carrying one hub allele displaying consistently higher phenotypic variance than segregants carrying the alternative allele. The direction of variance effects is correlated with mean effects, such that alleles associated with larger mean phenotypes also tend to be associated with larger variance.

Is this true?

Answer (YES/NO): NO